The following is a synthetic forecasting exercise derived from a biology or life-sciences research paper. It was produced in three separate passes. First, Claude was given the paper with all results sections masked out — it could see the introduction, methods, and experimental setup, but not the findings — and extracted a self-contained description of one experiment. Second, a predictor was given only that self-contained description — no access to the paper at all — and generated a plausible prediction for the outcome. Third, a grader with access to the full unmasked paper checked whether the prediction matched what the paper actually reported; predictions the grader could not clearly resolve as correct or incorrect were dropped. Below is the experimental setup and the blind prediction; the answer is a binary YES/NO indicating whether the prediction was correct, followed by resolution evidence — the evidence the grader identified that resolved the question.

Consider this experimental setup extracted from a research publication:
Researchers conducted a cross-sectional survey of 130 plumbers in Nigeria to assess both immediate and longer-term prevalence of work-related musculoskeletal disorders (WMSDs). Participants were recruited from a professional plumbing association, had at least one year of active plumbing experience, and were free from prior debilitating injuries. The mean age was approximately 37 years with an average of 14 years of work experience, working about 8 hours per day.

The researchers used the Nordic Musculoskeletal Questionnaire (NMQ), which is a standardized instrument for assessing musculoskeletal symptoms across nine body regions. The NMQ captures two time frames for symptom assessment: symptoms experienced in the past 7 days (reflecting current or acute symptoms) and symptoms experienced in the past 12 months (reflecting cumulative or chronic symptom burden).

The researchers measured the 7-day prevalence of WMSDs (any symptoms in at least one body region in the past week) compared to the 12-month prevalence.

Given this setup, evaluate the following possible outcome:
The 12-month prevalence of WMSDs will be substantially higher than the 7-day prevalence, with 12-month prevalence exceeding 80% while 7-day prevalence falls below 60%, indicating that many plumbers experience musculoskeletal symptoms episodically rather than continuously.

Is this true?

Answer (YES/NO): YES